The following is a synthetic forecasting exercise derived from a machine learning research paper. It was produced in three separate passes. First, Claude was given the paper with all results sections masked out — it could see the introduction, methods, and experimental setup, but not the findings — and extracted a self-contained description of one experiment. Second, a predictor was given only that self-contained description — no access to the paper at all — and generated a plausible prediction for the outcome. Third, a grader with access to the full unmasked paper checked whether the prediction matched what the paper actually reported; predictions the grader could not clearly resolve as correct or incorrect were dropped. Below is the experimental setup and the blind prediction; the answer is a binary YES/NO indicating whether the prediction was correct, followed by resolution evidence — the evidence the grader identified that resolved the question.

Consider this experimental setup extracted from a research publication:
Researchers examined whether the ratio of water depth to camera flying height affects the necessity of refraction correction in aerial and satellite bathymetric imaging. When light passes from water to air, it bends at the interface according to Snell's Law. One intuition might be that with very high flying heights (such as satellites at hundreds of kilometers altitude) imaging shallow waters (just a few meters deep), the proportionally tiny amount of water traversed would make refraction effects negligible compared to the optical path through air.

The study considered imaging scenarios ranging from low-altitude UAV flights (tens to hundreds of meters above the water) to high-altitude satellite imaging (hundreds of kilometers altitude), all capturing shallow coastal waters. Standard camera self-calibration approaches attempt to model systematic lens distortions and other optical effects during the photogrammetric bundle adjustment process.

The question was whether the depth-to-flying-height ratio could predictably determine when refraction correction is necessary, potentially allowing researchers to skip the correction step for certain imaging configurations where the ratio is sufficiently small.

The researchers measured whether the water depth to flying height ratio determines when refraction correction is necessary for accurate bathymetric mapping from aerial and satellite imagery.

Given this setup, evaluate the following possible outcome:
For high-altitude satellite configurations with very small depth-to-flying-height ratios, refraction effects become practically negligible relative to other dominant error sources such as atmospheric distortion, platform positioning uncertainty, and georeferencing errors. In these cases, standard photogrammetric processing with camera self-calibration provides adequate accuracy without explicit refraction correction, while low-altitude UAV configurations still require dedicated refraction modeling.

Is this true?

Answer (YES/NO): NO